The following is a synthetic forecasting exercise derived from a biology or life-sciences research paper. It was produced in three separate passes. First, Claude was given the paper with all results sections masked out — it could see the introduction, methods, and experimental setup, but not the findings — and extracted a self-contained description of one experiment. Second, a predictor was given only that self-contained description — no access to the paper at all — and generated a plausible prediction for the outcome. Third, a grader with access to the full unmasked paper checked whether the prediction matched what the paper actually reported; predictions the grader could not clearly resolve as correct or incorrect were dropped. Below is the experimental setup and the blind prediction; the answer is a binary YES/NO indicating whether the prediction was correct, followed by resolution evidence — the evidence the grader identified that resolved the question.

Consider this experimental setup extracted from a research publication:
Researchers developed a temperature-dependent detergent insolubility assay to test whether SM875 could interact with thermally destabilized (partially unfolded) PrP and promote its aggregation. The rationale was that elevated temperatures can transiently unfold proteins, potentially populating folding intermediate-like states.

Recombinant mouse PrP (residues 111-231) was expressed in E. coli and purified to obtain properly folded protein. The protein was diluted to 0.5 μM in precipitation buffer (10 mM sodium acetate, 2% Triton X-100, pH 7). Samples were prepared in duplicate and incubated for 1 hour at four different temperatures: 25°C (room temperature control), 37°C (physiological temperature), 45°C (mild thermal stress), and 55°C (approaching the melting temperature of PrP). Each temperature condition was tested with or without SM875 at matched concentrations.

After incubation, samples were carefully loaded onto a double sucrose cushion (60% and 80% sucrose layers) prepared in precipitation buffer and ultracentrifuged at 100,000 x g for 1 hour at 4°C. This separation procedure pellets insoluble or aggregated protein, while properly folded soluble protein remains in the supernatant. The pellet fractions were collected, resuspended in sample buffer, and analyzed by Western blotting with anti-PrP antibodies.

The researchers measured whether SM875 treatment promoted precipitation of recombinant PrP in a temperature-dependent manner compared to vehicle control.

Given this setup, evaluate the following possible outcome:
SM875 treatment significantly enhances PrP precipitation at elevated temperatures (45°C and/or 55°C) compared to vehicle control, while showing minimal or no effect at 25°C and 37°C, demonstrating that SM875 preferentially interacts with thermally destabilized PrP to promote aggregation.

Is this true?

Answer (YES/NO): YES